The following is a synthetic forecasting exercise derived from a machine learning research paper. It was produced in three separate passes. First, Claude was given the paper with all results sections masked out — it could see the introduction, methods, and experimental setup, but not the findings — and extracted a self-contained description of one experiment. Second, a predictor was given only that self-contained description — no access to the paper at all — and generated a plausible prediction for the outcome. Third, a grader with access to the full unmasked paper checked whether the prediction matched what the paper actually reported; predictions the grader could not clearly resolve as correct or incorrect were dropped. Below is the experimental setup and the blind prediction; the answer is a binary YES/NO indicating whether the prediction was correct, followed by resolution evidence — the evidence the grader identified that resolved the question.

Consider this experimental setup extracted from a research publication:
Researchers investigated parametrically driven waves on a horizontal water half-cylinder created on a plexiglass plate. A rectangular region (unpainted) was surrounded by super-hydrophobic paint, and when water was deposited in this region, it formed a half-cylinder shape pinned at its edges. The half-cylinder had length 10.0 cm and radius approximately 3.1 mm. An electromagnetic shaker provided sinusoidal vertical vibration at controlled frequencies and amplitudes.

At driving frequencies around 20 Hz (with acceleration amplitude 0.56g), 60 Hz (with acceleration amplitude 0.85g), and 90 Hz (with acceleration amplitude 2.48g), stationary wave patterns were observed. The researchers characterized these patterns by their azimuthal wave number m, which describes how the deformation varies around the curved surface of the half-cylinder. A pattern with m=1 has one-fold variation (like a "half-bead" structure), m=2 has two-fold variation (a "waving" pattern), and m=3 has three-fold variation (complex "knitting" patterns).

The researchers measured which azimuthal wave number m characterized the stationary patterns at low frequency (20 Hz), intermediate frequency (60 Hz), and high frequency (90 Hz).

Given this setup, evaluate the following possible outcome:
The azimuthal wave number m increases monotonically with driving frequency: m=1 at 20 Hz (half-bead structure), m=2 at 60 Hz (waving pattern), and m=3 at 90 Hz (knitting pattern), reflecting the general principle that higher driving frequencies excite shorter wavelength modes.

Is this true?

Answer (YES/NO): YES